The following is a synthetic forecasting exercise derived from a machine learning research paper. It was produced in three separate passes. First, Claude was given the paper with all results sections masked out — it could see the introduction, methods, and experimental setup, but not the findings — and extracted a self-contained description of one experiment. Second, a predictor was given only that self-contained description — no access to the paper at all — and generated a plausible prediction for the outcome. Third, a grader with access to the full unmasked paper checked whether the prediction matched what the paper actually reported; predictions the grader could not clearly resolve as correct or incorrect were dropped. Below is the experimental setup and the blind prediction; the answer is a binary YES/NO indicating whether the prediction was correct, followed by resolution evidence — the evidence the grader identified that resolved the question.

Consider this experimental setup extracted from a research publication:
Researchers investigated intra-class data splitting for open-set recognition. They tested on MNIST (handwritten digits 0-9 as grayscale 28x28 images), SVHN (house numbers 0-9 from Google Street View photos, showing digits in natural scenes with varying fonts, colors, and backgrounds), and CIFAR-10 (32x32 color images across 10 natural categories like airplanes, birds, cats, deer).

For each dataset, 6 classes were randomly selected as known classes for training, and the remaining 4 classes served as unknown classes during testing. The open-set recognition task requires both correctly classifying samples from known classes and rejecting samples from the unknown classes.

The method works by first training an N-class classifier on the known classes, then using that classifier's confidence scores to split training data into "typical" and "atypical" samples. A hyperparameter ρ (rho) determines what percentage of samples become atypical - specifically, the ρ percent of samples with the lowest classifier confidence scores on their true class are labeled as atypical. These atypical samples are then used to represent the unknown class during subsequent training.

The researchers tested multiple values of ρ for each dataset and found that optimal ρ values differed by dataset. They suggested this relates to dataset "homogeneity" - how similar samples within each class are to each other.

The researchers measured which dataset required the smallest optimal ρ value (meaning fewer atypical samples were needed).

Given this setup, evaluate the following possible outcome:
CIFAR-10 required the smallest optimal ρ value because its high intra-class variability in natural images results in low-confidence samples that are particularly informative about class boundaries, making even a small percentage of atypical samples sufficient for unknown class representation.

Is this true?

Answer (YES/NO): NO